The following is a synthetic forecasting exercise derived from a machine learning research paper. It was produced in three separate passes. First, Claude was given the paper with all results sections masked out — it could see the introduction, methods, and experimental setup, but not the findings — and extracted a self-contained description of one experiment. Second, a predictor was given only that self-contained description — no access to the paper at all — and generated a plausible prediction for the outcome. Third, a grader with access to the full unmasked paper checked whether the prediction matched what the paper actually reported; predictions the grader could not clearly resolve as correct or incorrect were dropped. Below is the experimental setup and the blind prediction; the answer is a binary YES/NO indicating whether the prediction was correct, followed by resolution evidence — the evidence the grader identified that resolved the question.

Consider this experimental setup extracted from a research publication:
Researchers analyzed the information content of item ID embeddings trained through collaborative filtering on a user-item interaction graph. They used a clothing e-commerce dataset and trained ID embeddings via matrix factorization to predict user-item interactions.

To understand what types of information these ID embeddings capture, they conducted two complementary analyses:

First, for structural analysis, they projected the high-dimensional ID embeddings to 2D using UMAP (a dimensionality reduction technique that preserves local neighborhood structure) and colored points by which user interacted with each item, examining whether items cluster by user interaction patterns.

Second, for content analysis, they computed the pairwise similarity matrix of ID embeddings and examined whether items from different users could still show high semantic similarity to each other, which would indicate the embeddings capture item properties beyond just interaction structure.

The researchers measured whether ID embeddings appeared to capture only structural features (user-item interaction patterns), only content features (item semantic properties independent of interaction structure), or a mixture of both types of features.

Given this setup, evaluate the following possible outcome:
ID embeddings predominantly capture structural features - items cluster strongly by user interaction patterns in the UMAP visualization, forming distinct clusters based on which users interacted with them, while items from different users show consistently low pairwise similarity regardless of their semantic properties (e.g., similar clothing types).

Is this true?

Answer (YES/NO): NO